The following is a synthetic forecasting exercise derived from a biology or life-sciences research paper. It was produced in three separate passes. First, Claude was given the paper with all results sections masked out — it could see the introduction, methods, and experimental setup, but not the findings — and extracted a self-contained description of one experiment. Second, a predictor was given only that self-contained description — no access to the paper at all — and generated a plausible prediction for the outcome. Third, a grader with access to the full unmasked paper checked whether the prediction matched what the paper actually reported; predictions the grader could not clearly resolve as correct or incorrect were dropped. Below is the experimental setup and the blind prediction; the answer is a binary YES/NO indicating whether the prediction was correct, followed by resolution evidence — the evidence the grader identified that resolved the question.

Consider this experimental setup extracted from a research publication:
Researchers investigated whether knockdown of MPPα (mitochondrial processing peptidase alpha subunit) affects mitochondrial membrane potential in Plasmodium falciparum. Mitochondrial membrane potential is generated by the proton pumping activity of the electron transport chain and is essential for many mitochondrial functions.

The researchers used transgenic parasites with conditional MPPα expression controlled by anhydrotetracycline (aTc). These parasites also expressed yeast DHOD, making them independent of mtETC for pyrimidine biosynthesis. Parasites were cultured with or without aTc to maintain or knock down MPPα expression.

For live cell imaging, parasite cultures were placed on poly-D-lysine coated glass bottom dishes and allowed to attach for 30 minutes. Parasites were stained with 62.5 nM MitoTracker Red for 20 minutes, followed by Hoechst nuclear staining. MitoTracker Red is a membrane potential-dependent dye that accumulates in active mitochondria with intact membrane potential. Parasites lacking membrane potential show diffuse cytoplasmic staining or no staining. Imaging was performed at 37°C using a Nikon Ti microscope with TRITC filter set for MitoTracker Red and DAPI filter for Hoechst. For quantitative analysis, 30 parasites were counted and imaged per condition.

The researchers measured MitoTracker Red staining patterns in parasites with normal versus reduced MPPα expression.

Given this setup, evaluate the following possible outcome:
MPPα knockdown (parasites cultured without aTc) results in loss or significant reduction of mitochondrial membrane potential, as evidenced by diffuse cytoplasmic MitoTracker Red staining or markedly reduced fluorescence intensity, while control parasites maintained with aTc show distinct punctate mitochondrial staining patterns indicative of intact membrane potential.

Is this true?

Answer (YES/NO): YES